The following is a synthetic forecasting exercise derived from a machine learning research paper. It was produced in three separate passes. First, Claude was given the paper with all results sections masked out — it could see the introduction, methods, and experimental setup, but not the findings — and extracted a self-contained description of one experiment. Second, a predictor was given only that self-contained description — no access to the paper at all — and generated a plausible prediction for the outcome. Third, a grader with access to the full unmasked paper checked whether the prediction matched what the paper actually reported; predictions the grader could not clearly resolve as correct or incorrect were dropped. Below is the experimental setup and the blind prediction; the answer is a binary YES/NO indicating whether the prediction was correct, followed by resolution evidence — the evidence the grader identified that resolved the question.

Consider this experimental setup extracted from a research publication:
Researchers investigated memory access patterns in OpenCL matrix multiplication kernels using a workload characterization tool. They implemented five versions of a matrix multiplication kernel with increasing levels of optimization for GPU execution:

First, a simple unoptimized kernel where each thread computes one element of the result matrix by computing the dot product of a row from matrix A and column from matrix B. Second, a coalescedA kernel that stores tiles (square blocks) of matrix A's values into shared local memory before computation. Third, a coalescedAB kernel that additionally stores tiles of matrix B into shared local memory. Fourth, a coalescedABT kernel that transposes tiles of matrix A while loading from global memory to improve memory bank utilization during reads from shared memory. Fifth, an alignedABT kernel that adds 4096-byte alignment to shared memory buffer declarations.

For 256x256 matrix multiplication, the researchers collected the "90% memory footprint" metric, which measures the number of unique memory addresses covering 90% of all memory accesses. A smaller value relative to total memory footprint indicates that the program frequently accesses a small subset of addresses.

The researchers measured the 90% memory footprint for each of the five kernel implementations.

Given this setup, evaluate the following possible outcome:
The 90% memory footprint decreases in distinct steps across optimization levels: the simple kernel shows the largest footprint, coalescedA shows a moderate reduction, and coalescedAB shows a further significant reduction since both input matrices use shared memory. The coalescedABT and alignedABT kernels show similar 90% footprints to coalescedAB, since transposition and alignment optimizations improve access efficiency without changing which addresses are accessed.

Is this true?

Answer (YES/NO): YES